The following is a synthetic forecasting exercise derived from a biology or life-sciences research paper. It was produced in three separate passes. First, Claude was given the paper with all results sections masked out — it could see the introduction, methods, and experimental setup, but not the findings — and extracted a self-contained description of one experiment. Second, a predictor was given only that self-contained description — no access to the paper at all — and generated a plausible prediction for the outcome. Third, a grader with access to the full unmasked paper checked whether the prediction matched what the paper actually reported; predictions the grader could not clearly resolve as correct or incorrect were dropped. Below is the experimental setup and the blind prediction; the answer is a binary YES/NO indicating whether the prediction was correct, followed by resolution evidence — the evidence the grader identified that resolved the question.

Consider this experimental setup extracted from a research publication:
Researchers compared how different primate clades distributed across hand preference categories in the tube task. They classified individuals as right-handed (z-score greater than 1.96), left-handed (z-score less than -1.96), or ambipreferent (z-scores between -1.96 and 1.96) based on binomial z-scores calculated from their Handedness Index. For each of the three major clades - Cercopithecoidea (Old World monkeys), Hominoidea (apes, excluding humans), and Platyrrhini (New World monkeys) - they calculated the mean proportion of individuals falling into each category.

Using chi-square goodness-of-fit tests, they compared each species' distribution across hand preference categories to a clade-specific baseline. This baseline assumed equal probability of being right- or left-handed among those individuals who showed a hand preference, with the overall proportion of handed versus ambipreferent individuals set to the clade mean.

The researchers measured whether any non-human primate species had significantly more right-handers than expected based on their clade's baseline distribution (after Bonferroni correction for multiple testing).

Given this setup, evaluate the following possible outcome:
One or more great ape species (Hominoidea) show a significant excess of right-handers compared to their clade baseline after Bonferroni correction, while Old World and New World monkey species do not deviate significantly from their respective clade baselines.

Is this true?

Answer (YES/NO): NO